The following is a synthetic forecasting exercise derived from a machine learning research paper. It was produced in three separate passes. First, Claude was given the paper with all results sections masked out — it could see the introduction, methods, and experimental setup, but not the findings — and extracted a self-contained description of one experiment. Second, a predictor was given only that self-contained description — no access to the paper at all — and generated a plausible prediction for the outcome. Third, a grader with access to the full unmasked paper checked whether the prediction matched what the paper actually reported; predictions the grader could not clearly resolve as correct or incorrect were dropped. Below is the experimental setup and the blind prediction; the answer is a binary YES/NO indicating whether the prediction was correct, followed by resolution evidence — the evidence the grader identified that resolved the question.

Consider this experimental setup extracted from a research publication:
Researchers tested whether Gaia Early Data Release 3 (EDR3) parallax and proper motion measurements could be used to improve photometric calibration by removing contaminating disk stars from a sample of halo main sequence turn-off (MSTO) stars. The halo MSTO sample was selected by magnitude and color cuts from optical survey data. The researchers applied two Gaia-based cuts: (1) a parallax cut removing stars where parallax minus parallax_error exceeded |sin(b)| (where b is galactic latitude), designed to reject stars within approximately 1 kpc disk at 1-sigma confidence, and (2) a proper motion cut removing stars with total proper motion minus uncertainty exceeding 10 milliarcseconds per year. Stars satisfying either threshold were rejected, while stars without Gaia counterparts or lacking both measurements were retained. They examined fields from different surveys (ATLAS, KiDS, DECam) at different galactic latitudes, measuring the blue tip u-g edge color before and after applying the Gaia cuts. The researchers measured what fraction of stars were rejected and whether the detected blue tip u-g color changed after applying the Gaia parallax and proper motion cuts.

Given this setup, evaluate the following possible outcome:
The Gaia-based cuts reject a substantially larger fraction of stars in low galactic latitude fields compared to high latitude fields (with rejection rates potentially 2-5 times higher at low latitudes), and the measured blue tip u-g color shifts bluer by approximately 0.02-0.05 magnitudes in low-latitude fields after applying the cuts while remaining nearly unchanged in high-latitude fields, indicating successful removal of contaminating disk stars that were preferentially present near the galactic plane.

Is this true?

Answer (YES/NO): NO